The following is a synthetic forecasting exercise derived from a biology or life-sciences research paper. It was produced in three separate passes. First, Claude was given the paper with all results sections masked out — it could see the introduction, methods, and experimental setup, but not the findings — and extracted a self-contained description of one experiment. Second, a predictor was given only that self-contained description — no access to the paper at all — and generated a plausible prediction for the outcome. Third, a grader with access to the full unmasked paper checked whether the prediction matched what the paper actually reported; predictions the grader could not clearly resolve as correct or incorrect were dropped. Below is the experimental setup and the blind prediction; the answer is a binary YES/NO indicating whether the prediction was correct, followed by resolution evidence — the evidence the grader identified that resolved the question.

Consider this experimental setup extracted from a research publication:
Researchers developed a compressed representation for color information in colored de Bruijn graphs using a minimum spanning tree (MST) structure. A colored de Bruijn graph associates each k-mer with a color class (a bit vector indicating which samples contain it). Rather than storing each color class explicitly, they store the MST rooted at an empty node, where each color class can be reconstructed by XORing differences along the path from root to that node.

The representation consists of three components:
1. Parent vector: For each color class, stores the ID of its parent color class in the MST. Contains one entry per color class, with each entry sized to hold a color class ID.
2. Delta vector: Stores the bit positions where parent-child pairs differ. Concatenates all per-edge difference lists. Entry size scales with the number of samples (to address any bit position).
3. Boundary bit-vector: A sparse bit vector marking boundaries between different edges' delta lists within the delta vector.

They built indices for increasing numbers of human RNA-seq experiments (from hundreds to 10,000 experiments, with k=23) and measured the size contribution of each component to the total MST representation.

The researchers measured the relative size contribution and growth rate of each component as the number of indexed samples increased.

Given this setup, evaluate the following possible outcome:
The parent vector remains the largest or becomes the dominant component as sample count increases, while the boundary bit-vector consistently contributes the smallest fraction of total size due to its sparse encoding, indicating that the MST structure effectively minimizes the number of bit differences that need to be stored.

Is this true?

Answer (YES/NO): NO